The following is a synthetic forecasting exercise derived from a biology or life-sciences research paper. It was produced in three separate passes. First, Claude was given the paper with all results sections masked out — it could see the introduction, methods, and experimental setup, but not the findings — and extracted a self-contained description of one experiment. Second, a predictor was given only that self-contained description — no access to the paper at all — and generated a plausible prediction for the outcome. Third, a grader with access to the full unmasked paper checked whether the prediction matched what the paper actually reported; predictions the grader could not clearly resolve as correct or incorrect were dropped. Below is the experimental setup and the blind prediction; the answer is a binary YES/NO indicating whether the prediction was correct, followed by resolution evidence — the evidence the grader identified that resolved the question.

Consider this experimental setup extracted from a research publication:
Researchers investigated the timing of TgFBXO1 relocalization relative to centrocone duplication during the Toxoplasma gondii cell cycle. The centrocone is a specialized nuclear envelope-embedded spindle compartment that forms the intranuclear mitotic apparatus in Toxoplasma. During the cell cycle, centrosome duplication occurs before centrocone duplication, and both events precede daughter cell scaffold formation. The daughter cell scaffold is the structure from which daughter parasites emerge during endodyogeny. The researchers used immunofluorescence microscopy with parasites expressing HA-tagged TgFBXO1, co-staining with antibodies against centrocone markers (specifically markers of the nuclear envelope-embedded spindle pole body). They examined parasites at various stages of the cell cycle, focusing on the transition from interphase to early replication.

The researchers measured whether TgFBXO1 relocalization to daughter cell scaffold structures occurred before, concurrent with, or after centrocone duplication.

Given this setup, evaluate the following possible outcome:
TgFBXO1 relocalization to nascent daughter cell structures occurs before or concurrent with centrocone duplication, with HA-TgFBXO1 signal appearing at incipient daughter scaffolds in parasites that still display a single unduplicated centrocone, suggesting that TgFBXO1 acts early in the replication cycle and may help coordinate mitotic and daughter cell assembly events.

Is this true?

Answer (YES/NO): NO